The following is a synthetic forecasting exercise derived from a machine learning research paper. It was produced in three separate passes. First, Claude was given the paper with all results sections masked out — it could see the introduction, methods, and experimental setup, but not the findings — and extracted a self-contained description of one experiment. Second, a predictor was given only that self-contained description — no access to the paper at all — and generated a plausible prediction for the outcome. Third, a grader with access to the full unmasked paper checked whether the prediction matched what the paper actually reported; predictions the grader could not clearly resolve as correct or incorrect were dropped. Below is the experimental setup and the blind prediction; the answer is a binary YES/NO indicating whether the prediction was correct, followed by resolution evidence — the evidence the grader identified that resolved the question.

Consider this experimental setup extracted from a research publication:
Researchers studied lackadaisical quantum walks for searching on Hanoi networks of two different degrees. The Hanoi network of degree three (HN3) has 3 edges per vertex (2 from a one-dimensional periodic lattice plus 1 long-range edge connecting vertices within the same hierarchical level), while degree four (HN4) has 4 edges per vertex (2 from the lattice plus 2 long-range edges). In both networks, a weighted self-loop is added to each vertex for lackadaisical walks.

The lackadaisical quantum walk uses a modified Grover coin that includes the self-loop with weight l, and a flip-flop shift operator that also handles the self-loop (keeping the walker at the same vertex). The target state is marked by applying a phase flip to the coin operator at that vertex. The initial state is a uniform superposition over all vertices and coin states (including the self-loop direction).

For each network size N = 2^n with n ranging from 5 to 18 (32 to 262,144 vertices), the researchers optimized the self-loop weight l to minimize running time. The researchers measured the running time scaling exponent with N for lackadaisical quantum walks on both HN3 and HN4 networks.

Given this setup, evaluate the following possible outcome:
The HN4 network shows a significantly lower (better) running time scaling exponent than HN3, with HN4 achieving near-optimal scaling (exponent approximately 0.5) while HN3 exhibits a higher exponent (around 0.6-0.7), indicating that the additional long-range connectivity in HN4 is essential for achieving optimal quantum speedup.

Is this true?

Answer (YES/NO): YES